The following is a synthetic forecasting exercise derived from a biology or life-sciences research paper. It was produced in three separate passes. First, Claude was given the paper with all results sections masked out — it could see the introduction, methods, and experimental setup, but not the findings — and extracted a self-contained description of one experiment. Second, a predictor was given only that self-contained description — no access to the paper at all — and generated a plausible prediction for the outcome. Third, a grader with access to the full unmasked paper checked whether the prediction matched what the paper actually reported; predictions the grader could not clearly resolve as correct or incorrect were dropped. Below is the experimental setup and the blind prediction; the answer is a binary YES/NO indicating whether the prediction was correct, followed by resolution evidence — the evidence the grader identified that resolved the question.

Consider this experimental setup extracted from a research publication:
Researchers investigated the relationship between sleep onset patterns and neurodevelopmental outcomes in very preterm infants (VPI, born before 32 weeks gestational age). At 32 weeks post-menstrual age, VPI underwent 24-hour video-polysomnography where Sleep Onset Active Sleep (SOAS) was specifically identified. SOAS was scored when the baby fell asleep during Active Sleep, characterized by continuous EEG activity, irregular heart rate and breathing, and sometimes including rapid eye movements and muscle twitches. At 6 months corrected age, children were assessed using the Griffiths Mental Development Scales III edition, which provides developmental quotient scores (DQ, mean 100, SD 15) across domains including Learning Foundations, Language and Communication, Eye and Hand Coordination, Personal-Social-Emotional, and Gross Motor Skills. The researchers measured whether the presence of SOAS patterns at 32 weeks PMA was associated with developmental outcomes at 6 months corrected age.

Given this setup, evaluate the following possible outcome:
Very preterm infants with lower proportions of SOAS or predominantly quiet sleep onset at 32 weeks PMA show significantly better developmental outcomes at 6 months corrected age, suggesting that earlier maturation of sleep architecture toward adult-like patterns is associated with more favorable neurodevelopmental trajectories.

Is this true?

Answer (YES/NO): YES